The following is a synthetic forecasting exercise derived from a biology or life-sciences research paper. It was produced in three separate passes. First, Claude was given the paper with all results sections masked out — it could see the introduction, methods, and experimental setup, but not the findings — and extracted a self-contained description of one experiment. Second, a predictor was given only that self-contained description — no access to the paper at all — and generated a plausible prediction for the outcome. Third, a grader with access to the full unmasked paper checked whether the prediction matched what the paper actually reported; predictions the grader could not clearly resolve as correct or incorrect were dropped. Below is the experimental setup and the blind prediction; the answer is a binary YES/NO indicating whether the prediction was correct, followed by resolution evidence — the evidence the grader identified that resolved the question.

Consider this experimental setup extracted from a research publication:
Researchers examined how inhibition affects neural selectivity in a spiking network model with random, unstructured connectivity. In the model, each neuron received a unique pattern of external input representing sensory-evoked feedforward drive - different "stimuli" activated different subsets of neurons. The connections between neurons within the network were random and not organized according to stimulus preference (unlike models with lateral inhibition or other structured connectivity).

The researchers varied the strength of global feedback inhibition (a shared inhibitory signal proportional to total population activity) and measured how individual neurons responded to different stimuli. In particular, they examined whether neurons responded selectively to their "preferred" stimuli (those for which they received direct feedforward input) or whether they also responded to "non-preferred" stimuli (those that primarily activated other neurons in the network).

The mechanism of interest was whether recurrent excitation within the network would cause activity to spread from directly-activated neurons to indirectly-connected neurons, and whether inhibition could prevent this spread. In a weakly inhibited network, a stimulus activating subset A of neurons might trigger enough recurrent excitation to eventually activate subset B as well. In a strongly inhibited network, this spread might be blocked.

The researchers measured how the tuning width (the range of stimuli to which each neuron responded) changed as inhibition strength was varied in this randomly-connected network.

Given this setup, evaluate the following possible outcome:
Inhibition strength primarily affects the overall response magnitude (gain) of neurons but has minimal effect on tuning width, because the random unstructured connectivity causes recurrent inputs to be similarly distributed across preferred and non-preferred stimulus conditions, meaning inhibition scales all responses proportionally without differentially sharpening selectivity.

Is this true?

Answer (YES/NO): NO